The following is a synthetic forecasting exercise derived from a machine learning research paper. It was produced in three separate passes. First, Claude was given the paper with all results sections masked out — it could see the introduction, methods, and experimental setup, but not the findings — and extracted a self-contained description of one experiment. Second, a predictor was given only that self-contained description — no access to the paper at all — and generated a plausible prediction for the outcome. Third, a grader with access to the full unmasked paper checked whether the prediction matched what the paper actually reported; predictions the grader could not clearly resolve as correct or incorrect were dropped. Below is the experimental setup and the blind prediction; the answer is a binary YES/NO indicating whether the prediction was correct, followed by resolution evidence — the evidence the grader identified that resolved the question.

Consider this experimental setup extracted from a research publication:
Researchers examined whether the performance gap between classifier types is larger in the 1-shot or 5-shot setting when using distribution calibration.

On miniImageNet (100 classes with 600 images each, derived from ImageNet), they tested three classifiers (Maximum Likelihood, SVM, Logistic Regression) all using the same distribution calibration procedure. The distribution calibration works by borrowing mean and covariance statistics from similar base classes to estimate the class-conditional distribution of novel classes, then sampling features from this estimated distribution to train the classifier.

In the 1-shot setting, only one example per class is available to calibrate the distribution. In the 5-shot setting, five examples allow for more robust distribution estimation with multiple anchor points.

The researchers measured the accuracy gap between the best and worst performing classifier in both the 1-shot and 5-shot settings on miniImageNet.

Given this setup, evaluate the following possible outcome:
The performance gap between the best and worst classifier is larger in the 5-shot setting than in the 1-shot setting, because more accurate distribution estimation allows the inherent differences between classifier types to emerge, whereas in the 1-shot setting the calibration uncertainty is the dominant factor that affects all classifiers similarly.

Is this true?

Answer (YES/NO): YES